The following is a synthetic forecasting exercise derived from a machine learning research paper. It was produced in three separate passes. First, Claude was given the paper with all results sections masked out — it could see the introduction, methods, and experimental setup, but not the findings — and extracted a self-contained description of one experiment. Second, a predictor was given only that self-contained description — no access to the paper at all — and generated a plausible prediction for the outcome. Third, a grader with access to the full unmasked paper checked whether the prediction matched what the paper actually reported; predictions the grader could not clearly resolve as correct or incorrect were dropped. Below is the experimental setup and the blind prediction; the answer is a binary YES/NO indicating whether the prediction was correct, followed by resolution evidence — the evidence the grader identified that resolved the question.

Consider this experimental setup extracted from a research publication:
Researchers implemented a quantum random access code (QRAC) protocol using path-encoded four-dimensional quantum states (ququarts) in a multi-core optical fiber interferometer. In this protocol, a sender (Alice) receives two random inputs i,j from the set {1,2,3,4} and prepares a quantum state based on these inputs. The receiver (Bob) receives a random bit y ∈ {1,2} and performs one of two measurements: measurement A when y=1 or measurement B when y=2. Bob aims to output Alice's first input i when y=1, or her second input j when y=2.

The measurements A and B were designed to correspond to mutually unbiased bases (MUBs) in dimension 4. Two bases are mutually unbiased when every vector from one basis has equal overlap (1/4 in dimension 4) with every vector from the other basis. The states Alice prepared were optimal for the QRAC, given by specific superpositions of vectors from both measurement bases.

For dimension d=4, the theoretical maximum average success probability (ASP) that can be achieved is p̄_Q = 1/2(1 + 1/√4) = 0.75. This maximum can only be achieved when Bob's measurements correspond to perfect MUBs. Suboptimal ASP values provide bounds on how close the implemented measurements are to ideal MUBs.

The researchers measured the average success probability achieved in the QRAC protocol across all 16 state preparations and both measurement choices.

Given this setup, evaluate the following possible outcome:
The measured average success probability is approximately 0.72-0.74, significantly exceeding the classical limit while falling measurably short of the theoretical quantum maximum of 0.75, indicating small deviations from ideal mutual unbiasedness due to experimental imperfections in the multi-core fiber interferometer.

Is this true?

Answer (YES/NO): NO